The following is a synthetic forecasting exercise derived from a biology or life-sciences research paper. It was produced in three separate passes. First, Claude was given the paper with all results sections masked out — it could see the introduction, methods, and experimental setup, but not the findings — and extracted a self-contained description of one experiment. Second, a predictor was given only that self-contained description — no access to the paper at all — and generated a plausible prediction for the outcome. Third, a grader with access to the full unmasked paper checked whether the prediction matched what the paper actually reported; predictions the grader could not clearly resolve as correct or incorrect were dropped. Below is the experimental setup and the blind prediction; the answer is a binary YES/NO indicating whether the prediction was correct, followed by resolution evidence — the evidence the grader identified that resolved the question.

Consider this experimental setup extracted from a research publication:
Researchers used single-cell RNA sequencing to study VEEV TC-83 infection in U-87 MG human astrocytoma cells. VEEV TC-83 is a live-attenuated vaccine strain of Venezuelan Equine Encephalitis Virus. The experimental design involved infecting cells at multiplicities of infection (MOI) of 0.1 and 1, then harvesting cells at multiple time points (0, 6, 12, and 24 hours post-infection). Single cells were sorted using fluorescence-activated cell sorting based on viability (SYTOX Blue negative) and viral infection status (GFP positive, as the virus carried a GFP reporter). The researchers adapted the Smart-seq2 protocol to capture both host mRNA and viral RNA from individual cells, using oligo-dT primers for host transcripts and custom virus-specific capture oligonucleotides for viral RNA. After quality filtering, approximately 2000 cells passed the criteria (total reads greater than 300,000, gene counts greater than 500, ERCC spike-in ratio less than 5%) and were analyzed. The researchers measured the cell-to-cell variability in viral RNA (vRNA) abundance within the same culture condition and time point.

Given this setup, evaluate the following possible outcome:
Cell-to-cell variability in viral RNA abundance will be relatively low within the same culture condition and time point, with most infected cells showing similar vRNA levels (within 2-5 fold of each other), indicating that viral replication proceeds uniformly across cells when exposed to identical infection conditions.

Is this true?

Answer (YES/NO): NO